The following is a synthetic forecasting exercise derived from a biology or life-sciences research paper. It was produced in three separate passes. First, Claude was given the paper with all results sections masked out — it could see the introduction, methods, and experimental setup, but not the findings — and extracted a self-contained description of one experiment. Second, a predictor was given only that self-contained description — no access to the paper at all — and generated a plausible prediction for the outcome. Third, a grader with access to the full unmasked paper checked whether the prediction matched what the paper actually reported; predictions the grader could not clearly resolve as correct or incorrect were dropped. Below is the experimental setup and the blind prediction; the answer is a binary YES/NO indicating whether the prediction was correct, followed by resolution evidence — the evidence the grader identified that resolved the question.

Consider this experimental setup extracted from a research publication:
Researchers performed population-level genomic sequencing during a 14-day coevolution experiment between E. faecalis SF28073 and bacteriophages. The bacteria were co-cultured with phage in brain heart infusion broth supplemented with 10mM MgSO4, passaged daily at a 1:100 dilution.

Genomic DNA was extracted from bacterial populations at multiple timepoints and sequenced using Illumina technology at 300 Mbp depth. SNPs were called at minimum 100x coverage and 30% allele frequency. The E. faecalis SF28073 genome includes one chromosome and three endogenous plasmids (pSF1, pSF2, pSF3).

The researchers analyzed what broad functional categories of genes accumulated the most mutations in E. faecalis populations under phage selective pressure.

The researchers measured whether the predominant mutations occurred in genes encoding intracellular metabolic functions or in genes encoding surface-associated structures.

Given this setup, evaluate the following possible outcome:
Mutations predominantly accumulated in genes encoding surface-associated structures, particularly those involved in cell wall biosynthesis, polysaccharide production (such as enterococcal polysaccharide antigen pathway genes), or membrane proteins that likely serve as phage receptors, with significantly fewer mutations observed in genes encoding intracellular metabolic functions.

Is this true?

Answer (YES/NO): YES